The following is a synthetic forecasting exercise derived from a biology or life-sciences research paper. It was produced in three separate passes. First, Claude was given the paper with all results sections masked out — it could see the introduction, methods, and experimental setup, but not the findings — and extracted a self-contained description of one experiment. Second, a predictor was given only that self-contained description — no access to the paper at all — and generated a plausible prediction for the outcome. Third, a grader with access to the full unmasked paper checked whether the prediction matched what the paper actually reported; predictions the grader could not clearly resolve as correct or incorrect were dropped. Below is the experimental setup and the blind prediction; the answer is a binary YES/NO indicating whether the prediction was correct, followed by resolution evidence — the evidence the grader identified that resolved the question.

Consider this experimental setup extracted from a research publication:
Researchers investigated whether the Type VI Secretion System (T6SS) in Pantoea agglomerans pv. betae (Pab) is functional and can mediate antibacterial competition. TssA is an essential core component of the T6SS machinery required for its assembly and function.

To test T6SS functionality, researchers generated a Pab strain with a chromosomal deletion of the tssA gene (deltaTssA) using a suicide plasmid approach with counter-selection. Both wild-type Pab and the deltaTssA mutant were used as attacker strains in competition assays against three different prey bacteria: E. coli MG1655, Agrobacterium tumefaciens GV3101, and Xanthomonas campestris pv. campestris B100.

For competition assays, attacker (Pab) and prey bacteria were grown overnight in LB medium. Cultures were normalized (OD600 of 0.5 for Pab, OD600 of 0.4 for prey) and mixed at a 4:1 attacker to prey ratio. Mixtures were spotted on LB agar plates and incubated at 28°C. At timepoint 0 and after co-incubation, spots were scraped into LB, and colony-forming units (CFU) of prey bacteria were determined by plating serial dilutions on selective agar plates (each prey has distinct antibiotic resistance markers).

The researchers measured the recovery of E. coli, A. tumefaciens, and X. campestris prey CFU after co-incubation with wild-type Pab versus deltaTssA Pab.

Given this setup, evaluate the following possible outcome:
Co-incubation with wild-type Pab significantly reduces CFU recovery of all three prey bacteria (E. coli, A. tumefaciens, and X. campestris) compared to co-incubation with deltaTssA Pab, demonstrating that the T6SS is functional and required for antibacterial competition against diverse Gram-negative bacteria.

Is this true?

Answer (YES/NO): YES